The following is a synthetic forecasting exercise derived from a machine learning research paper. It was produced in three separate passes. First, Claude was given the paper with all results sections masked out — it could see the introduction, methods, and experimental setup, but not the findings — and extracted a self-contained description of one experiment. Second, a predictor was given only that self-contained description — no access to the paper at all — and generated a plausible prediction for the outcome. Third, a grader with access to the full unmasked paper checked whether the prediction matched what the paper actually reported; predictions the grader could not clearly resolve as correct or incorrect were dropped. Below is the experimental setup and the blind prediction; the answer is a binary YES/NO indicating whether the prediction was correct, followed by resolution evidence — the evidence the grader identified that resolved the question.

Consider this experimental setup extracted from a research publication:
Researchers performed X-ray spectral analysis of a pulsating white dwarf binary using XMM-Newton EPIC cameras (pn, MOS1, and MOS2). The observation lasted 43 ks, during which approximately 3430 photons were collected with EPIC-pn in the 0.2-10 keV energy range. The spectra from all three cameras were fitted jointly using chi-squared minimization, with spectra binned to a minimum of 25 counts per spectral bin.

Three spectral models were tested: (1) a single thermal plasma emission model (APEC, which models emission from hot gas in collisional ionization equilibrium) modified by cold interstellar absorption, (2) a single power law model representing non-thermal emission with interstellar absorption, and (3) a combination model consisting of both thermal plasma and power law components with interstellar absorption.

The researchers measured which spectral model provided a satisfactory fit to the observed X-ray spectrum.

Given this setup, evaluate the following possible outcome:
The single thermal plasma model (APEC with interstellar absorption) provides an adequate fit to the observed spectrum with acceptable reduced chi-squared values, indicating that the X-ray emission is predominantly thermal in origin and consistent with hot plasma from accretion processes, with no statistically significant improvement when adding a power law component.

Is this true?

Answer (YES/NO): NO